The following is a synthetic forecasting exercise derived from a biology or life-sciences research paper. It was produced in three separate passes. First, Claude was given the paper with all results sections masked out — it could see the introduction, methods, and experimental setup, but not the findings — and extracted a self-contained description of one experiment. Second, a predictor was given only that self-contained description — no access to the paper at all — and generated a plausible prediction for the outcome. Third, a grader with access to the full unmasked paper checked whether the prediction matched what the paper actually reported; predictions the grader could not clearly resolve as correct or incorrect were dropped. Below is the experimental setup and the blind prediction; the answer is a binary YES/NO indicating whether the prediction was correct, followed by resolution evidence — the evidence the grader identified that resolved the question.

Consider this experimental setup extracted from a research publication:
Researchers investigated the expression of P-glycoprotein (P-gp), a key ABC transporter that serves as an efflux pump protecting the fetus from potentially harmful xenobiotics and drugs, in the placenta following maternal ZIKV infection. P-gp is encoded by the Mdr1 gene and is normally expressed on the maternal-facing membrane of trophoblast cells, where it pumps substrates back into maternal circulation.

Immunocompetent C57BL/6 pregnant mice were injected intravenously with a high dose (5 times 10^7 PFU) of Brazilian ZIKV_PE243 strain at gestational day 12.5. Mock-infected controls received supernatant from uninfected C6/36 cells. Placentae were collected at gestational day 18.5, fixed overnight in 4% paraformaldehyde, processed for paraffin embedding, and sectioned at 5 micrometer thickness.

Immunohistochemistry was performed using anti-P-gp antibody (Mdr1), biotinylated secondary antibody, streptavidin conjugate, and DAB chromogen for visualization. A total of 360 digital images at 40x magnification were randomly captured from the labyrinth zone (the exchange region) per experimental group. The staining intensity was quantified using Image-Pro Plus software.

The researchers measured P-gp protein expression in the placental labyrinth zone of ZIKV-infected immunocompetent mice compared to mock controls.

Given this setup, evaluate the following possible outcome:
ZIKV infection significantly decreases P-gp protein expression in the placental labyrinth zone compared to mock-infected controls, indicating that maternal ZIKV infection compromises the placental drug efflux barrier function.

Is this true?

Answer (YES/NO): YES